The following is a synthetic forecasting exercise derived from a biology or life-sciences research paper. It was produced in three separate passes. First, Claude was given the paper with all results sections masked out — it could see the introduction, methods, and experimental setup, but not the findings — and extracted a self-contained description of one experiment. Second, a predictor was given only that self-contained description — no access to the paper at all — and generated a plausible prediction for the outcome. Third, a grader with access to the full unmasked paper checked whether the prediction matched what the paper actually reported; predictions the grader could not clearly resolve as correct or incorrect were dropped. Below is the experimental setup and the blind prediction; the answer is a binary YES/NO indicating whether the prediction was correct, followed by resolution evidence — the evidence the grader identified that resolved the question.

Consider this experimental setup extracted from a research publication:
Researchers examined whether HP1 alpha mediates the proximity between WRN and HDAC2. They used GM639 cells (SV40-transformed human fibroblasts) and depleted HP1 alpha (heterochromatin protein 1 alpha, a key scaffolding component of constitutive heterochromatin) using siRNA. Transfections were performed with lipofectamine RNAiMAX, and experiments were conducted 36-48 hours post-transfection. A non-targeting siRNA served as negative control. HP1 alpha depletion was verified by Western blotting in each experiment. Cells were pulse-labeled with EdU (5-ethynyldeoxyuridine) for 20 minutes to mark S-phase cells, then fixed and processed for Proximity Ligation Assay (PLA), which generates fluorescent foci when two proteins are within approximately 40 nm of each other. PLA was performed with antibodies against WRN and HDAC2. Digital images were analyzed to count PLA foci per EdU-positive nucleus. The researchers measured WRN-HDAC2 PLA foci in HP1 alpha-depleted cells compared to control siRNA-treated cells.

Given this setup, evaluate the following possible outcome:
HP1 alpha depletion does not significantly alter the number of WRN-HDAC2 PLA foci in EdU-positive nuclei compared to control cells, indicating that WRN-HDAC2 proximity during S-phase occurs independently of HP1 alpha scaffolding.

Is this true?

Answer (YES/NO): NO